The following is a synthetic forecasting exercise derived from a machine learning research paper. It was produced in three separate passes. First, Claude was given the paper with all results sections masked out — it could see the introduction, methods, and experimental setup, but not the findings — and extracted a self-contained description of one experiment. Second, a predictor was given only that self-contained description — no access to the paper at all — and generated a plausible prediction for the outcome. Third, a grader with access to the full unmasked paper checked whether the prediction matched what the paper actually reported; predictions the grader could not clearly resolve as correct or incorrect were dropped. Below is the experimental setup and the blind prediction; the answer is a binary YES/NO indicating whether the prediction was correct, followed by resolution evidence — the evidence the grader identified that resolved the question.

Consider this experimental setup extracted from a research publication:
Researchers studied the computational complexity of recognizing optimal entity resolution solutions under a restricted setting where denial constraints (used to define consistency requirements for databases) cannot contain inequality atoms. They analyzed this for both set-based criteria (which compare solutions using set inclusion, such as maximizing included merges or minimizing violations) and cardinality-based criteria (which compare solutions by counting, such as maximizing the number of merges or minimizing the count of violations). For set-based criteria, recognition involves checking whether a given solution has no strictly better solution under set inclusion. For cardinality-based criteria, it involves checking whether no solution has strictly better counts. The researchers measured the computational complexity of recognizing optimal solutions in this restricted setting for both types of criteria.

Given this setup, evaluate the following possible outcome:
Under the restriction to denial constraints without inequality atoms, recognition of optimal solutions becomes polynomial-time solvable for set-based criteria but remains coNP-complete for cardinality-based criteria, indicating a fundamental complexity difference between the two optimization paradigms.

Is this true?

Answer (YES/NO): YES